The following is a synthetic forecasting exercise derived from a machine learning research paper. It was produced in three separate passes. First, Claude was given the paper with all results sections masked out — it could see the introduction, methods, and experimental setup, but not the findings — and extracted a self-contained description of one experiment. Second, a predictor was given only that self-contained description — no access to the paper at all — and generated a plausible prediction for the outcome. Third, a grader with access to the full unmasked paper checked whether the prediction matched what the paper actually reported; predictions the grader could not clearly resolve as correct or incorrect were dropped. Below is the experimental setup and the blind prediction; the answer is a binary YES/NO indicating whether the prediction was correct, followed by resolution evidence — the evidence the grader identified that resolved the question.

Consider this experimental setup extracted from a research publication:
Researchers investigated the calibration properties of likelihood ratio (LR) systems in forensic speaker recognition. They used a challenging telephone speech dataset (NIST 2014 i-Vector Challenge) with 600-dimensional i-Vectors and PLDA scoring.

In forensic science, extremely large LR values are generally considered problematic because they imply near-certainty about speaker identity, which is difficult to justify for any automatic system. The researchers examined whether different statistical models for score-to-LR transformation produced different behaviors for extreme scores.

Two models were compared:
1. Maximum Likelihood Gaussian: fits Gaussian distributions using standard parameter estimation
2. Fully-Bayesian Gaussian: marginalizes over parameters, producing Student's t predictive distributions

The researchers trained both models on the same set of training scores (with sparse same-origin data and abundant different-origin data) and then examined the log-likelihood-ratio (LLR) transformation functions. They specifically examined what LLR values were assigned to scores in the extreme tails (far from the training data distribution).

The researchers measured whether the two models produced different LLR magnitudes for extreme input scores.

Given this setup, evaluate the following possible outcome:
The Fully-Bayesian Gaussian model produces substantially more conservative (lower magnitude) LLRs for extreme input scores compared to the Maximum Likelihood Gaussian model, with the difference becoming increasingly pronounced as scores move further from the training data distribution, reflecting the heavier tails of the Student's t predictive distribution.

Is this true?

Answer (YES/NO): YES